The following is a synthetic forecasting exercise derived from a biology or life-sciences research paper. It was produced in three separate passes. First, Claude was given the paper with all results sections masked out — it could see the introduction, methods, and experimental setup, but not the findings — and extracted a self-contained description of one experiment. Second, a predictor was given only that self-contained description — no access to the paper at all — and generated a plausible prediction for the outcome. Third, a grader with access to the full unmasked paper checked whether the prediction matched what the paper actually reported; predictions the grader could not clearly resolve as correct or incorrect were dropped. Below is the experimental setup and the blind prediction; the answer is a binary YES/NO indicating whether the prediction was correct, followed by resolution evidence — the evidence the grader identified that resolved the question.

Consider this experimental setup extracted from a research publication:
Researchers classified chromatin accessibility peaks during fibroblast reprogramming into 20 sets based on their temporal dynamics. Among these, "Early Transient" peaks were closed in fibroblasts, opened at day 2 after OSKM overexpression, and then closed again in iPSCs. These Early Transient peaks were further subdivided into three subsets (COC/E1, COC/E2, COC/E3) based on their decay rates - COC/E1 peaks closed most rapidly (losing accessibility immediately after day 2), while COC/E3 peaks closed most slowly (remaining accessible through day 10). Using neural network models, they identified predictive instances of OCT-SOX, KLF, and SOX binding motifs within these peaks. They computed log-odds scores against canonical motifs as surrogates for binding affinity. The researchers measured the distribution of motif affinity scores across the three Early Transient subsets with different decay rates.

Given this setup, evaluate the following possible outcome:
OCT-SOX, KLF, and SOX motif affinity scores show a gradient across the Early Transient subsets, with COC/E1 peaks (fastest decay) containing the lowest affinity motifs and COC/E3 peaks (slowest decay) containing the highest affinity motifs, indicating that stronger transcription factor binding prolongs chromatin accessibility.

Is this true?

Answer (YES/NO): YES